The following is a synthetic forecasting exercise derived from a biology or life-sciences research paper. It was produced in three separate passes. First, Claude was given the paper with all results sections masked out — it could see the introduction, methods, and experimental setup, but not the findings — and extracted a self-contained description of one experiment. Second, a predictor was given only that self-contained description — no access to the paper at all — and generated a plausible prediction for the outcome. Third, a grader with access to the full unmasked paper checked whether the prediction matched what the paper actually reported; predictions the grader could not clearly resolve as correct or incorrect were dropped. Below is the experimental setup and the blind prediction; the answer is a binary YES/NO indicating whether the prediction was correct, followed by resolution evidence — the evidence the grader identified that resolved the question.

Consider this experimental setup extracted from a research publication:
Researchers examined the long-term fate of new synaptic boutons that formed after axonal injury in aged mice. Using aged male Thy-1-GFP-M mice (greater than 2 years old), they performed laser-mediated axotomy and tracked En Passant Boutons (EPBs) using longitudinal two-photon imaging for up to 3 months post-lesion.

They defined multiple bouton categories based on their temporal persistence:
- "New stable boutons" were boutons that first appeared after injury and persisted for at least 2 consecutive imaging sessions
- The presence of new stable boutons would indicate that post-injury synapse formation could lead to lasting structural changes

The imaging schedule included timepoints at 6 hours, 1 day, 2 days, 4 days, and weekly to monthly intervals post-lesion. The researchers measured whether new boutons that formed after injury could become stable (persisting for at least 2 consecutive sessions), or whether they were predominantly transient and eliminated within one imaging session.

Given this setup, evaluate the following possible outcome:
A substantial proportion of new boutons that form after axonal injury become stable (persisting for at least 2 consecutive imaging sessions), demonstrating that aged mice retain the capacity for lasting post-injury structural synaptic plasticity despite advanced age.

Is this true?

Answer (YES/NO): YES